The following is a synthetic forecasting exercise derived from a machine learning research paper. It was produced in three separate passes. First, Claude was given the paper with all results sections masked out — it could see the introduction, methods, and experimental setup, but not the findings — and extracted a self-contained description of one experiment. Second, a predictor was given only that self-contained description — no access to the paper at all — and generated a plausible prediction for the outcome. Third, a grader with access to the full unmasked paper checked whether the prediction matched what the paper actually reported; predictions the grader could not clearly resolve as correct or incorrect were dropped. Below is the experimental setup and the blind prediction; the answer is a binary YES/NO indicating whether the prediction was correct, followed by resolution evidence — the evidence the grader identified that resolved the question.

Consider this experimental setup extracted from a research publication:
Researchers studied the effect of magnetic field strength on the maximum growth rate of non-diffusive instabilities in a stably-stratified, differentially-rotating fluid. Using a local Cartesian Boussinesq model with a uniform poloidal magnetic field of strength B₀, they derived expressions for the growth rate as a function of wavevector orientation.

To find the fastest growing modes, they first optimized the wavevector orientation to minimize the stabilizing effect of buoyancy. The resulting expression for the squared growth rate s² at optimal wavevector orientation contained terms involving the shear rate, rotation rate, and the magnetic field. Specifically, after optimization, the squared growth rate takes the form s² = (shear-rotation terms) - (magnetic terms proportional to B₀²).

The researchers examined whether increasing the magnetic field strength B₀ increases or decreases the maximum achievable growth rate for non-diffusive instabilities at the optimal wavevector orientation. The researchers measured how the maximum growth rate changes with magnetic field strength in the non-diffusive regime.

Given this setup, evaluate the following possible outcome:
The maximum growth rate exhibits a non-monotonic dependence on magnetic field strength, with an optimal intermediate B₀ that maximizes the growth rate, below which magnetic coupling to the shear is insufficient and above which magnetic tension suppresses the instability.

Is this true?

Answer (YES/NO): NO